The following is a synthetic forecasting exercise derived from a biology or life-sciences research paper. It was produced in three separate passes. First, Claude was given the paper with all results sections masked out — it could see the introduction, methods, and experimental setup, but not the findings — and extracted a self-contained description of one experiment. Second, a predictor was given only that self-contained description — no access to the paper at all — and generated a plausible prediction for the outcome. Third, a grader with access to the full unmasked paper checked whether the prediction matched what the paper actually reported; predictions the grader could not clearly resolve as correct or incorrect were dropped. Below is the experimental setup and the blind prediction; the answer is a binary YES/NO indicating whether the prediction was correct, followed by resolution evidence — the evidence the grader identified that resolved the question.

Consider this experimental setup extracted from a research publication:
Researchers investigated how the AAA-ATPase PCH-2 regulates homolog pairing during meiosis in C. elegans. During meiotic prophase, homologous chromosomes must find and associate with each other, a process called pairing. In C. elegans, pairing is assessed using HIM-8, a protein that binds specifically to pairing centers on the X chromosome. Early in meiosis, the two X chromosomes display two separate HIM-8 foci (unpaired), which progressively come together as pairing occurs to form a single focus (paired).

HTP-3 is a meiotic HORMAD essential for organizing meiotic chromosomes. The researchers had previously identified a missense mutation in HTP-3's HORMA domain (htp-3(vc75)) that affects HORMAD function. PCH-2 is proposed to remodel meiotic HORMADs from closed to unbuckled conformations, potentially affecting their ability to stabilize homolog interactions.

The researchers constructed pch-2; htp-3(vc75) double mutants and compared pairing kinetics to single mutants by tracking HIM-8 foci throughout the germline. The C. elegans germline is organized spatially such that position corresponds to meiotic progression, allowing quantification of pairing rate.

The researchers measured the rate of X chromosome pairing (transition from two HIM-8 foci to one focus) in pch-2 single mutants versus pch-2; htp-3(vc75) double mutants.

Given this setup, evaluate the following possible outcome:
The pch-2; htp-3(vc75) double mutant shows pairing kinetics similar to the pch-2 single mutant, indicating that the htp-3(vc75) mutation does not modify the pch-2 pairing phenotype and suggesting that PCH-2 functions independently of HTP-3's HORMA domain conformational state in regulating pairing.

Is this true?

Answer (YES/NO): NO